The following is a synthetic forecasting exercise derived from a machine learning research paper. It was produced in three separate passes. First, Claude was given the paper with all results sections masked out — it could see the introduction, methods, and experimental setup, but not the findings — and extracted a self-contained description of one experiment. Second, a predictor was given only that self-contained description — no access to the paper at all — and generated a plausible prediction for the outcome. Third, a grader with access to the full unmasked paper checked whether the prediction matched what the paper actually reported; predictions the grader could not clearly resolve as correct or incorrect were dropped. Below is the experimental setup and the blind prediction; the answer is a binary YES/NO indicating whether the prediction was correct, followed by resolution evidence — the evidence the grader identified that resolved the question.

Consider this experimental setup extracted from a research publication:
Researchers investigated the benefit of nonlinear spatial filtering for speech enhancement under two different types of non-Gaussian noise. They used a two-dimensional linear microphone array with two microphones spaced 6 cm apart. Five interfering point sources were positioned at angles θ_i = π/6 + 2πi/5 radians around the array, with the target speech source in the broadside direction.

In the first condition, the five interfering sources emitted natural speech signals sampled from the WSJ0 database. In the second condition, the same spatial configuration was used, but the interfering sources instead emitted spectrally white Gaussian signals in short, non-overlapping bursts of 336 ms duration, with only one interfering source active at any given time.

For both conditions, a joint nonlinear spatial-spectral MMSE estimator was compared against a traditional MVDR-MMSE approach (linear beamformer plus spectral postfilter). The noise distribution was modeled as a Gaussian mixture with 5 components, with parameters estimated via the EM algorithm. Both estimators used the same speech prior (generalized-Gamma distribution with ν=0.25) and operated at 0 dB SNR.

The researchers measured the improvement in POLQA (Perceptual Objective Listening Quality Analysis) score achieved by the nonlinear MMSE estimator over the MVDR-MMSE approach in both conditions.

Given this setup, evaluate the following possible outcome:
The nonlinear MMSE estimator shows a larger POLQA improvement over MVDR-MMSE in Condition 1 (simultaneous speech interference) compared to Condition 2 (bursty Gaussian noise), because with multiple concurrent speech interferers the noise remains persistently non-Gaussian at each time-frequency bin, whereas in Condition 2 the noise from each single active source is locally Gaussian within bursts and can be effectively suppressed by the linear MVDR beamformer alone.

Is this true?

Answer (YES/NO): NO